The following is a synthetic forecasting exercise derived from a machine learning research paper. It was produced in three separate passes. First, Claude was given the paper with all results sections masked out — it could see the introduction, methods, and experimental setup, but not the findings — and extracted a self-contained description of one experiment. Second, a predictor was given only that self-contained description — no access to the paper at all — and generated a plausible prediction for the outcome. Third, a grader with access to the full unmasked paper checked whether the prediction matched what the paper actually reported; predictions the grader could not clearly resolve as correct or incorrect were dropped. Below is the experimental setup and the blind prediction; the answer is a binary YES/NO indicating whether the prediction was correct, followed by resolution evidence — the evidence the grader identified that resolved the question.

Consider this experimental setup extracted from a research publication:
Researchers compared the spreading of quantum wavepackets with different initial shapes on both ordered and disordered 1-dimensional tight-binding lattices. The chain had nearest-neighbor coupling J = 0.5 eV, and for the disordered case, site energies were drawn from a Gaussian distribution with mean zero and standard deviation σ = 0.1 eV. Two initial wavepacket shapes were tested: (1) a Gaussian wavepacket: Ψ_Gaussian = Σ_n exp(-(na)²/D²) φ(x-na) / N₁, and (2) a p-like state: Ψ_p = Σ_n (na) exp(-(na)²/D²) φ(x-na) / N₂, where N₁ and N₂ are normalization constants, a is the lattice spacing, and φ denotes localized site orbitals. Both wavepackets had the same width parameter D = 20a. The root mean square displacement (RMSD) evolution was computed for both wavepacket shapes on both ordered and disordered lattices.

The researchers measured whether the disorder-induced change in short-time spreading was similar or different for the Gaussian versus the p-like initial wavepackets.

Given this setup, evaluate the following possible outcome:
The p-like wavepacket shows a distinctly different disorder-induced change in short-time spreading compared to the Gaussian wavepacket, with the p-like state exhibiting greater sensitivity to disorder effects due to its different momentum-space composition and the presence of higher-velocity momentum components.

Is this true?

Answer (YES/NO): NO